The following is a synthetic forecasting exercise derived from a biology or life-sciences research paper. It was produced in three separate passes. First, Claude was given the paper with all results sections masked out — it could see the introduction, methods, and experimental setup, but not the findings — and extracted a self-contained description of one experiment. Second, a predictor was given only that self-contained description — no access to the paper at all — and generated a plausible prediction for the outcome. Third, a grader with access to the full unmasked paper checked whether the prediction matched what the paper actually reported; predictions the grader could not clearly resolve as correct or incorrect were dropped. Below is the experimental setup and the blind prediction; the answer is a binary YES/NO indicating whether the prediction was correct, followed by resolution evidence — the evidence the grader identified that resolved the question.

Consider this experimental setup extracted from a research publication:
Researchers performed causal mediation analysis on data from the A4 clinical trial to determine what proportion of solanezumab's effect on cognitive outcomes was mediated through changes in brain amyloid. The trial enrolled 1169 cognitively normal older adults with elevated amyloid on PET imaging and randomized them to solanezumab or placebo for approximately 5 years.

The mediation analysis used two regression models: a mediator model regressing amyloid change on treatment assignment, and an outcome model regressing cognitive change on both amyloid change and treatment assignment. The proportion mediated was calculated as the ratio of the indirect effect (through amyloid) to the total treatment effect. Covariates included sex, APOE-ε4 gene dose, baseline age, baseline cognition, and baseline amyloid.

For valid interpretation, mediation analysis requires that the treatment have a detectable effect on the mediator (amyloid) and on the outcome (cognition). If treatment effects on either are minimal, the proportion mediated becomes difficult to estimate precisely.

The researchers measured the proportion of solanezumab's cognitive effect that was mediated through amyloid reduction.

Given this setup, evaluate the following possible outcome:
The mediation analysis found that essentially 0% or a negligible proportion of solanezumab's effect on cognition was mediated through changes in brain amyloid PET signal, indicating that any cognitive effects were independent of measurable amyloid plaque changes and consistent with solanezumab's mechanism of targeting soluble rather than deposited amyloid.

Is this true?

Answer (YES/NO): NO